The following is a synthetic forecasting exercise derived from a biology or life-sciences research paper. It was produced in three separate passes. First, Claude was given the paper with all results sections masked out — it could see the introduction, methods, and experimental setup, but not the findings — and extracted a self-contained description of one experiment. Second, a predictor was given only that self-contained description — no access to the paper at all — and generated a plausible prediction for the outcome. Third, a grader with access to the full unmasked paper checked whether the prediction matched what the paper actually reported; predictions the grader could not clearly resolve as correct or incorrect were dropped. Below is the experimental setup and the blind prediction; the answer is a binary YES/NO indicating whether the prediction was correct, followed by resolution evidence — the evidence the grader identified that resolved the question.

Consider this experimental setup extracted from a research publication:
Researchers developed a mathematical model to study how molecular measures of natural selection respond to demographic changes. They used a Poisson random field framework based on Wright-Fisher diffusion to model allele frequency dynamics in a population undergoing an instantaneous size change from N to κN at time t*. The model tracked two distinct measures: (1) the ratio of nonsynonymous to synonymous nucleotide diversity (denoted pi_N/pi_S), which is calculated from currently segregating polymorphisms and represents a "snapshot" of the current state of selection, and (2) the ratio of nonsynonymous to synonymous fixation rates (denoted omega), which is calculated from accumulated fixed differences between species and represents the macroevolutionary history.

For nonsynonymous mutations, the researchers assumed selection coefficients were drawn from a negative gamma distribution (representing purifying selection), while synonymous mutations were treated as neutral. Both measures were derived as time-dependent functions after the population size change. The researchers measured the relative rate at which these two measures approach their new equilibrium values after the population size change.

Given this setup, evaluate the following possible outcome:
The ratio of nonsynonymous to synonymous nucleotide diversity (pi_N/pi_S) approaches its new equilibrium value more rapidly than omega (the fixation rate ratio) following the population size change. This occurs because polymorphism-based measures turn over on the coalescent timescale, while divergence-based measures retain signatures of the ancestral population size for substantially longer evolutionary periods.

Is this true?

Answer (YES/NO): YES